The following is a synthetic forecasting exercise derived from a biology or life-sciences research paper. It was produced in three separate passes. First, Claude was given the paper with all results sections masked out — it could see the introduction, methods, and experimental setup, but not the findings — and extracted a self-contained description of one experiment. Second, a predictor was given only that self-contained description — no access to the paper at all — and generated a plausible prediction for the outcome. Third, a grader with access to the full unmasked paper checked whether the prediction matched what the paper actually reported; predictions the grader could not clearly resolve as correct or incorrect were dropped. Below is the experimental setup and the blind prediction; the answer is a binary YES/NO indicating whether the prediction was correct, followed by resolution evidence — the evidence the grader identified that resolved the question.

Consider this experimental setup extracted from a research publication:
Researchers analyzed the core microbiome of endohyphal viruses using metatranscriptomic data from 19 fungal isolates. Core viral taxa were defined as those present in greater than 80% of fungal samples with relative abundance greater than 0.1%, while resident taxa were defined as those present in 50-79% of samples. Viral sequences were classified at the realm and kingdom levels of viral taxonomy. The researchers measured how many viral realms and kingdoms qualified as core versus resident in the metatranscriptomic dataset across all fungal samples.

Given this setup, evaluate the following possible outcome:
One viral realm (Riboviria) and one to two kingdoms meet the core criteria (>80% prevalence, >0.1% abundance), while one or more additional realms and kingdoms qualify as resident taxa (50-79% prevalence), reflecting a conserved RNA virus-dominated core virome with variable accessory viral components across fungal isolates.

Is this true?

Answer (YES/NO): NO